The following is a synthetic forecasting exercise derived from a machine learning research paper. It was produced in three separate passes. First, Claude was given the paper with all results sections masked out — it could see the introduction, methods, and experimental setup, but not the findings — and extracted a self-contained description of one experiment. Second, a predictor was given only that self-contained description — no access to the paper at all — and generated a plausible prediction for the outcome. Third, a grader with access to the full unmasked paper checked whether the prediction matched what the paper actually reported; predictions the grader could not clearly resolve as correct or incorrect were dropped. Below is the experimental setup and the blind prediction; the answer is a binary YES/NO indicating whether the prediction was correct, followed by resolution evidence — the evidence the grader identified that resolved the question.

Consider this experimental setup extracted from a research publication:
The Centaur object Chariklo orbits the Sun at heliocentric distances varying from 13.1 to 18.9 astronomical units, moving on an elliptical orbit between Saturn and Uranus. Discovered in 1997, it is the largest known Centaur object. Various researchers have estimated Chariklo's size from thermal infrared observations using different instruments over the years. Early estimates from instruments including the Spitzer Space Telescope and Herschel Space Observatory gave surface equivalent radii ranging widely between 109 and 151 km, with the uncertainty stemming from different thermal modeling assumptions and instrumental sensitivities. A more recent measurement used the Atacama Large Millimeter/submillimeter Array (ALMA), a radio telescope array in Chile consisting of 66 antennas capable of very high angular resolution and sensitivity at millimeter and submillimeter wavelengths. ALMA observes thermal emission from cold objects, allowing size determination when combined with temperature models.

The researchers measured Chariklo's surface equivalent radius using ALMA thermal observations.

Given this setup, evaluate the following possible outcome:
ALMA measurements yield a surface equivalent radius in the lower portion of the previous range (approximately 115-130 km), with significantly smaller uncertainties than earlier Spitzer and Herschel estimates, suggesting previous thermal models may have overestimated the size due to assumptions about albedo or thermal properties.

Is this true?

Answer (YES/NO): YES